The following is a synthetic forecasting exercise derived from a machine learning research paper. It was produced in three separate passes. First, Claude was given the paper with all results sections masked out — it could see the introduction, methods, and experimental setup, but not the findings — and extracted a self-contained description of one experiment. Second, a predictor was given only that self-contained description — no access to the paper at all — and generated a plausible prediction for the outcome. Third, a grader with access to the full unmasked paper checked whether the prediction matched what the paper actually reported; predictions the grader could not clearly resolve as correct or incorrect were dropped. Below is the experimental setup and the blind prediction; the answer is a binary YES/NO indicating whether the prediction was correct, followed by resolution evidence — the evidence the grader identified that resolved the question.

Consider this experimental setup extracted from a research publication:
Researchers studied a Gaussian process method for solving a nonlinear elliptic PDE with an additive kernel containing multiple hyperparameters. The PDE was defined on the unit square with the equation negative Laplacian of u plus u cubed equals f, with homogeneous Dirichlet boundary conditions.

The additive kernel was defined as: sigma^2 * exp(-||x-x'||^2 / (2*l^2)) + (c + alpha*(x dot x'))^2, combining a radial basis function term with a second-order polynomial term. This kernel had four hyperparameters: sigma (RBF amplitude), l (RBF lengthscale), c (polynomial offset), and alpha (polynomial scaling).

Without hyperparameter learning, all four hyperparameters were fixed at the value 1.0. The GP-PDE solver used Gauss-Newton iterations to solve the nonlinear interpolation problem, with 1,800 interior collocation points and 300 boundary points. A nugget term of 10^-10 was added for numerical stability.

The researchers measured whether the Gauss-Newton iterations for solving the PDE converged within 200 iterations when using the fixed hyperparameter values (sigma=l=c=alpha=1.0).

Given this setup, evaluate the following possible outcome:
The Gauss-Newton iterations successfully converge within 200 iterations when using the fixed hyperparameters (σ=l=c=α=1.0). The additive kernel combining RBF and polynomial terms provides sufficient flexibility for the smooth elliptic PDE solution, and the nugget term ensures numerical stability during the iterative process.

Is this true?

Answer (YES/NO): NO